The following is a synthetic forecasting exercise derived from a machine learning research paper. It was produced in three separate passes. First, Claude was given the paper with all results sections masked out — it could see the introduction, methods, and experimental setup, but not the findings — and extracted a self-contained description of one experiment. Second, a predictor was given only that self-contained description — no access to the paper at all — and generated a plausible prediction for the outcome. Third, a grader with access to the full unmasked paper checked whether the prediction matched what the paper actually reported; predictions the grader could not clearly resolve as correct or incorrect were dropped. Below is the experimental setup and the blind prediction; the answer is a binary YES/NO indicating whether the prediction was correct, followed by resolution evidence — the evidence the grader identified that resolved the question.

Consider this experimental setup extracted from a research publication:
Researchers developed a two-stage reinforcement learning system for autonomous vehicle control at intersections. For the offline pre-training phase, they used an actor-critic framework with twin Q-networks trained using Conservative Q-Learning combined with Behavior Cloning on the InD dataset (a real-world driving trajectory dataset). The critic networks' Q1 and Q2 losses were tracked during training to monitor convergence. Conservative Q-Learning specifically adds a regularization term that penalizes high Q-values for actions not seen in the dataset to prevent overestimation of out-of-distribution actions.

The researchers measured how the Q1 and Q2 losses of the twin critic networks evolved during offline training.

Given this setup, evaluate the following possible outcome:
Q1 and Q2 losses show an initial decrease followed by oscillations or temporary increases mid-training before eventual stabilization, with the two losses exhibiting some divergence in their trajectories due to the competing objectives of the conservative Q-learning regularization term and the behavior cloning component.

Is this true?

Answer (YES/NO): NO